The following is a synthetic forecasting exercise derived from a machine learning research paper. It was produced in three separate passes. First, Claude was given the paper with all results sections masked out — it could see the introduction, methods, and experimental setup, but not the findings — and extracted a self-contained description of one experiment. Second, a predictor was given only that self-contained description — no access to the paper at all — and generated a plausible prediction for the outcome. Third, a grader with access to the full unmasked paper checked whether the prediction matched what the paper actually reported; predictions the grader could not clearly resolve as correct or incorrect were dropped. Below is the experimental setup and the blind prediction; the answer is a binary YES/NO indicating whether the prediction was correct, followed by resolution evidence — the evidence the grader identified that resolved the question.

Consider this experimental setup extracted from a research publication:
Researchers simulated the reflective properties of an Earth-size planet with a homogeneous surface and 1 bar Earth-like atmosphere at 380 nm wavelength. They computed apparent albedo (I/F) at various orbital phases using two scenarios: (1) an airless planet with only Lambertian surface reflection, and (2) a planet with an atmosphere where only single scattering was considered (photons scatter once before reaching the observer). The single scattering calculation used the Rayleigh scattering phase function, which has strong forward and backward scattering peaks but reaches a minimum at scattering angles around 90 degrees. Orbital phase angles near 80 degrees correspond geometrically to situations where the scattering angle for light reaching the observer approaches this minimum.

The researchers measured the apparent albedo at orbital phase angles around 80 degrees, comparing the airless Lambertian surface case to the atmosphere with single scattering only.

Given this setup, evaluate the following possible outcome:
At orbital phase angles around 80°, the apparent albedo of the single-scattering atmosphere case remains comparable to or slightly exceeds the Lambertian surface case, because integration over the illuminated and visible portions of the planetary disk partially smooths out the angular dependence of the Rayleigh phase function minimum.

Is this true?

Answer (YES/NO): NO